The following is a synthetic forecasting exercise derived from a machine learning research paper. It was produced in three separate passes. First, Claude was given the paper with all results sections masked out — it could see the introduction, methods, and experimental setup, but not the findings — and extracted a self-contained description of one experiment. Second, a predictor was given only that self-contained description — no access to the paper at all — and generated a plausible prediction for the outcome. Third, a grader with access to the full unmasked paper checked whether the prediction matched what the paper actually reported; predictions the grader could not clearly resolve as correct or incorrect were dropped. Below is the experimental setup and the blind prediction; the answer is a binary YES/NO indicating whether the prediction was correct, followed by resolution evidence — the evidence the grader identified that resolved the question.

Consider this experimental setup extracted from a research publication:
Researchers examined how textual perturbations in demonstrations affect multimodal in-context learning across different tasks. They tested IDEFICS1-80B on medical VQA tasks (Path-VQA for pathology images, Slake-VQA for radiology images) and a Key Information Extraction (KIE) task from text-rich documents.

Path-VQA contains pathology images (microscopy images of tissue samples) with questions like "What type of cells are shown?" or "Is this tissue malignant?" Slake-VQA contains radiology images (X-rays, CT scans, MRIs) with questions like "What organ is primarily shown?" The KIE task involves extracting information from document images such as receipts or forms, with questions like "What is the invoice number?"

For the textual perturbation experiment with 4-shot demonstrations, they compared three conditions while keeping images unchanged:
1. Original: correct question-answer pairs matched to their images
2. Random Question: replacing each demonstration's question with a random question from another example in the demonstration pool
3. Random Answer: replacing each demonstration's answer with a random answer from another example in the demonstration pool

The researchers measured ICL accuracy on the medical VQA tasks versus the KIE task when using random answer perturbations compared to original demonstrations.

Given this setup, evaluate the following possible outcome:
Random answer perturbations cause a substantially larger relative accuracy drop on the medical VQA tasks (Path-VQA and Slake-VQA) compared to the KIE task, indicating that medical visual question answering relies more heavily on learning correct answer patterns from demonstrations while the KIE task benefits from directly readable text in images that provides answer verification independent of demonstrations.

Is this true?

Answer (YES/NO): NO